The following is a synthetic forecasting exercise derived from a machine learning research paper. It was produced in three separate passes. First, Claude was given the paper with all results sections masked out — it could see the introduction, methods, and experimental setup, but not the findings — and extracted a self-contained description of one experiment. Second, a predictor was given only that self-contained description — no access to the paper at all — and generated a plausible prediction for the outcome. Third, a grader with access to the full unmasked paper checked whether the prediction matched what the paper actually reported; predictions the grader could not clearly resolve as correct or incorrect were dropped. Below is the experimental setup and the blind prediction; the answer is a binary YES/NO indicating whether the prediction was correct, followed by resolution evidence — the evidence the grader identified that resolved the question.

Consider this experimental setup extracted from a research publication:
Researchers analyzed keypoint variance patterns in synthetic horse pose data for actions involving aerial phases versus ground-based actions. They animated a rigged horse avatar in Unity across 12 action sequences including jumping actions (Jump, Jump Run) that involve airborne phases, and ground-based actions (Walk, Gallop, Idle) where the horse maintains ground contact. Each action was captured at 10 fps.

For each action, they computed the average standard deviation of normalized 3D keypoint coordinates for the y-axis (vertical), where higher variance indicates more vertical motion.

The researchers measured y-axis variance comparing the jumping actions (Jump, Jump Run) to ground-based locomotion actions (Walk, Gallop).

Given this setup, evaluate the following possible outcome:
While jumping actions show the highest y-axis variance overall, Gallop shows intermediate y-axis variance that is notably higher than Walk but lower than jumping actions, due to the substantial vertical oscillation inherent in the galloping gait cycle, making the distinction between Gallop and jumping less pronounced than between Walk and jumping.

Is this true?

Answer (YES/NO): NO